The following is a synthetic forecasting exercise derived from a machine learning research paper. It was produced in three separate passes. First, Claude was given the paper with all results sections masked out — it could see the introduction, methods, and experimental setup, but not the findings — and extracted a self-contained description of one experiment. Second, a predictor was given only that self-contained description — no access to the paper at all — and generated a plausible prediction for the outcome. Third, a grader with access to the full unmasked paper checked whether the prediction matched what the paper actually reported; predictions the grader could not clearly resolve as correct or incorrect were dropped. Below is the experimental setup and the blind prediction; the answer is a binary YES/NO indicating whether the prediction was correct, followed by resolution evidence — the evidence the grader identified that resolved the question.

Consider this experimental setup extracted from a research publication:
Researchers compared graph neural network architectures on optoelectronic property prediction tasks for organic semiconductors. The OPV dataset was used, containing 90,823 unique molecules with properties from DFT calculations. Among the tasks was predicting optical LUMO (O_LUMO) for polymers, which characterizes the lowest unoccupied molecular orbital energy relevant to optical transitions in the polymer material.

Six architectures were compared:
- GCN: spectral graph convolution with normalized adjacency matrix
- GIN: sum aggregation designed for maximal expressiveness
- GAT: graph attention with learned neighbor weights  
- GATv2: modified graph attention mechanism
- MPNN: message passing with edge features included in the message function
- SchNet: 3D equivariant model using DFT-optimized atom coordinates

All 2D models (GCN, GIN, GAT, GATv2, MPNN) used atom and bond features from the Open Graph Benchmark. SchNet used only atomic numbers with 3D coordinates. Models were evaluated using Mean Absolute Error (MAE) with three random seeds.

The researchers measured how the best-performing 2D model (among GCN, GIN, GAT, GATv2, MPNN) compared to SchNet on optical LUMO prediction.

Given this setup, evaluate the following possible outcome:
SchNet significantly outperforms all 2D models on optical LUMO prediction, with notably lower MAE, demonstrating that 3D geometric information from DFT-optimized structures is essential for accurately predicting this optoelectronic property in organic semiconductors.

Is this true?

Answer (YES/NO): NO